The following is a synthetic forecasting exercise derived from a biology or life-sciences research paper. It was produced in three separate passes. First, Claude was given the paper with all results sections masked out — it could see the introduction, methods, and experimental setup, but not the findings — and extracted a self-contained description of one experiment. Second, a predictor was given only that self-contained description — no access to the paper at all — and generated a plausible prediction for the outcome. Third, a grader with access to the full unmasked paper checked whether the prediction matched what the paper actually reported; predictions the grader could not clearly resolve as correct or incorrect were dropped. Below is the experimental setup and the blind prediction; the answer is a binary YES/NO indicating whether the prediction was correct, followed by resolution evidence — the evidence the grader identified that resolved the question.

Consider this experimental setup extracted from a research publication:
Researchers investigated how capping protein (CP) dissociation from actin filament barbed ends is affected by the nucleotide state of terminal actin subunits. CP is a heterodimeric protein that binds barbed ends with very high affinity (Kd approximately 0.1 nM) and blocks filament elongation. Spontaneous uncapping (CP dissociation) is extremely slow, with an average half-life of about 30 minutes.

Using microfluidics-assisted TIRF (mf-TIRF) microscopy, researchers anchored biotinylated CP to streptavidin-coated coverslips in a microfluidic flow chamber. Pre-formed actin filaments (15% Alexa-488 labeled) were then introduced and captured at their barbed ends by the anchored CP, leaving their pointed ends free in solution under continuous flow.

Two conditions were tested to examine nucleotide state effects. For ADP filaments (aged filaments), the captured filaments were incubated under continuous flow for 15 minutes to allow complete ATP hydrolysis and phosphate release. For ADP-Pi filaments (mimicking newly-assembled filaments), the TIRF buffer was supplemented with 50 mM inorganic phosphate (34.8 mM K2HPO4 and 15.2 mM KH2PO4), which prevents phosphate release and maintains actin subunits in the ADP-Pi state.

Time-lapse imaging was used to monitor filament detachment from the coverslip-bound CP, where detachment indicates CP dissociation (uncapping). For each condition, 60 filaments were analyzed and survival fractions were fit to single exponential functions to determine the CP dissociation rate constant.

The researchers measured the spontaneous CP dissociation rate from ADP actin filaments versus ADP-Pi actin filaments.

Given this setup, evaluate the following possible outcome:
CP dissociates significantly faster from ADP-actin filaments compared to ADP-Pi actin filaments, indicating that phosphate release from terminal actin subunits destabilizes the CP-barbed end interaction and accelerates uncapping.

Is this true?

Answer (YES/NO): YES